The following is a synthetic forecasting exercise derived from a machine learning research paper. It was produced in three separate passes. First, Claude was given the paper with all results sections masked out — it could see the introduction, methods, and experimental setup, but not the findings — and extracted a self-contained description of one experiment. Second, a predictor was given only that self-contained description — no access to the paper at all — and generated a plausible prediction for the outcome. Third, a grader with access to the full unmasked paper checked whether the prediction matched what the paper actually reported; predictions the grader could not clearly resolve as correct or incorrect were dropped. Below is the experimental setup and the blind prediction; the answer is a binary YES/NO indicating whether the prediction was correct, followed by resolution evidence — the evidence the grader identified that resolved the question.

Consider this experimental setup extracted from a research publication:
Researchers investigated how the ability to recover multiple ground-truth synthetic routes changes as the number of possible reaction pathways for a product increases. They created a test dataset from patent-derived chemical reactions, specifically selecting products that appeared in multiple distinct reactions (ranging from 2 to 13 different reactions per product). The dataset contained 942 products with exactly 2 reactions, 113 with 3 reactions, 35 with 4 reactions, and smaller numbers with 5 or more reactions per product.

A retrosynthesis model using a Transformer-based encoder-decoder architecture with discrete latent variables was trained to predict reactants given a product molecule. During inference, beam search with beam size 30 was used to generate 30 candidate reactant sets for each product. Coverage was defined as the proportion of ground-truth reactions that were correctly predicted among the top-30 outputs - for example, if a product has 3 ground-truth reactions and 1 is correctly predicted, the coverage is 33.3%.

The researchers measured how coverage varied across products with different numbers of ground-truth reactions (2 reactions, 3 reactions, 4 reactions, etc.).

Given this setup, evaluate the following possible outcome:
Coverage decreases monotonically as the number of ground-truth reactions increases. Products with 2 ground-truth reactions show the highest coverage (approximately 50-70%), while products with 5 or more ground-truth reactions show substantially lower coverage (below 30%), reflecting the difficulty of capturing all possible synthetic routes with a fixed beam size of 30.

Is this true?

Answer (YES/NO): NO